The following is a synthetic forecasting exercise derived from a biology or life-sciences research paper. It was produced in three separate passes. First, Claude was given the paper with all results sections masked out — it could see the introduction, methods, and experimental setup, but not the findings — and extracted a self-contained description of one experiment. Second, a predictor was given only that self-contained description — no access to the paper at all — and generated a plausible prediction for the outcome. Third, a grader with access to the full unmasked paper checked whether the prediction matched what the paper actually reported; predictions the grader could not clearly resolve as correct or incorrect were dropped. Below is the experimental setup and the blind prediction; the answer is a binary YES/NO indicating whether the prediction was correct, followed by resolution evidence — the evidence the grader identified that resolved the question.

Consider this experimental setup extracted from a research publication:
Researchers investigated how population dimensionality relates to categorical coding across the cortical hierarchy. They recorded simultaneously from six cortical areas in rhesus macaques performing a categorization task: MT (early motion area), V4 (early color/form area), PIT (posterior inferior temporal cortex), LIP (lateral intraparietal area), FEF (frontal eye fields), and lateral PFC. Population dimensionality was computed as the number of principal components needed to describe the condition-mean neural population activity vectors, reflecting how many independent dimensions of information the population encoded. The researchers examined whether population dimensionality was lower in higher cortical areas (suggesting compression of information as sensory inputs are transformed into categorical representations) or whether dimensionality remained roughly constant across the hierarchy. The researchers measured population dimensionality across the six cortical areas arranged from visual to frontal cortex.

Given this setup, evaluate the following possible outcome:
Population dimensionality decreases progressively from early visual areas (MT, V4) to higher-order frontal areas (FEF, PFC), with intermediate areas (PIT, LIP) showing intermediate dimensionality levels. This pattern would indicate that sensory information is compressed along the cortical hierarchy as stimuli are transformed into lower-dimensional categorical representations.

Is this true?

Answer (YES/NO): YES